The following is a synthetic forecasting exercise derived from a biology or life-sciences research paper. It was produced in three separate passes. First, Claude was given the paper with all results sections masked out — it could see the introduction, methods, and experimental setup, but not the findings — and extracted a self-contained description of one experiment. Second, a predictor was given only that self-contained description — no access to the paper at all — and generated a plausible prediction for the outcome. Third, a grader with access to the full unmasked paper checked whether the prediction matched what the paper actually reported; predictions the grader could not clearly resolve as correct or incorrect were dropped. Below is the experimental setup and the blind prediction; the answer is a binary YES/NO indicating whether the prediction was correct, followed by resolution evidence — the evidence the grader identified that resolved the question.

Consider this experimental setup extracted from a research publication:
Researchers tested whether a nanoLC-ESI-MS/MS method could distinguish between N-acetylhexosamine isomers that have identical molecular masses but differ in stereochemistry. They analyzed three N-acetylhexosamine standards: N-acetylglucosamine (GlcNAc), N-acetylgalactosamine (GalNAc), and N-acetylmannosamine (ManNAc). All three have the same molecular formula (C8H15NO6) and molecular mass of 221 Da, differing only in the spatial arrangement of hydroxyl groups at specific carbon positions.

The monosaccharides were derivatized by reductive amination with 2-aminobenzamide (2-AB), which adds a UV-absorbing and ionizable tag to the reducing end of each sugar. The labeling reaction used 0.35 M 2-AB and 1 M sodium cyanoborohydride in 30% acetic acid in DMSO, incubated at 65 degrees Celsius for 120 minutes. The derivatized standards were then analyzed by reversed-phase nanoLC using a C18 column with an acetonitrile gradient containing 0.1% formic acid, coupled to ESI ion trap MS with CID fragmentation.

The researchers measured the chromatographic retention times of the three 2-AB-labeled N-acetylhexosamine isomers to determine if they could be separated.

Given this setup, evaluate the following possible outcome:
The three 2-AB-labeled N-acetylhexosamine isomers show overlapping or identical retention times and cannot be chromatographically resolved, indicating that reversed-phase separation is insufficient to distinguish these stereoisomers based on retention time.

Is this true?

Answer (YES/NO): NO